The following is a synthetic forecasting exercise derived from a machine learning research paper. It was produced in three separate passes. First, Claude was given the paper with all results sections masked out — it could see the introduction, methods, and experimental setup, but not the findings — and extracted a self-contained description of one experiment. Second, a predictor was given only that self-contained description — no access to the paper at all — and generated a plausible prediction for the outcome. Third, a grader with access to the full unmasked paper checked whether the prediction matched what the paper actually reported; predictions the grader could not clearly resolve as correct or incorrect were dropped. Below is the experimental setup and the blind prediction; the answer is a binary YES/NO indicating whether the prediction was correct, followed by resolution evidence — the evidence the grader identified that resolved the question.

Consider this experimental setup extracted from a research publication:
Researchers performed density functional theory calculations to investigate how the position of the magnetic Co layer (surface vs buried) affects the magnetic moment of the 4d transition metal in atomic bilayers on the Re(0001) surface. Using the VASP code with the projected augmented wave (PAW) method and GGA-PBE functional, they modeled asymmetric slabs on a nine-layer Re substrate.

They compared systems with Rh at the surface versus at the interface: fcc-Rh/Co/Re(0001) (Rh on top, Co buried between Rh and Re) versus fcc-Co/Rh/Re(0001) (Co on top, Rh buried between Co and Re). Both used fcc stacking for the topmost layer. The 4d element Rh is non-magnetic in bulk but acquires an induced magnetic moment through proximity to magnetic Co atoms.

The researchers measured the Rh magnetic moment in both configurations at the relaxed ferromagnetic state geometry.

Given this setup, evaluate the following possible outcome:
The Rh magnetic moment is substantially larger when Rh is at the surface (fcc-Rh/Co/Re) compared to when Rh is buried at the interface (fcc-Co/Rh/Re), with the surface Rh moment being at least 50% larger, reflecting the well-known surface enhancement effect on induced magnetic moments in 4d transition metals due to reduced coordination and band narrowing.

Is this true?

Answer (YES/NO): YES